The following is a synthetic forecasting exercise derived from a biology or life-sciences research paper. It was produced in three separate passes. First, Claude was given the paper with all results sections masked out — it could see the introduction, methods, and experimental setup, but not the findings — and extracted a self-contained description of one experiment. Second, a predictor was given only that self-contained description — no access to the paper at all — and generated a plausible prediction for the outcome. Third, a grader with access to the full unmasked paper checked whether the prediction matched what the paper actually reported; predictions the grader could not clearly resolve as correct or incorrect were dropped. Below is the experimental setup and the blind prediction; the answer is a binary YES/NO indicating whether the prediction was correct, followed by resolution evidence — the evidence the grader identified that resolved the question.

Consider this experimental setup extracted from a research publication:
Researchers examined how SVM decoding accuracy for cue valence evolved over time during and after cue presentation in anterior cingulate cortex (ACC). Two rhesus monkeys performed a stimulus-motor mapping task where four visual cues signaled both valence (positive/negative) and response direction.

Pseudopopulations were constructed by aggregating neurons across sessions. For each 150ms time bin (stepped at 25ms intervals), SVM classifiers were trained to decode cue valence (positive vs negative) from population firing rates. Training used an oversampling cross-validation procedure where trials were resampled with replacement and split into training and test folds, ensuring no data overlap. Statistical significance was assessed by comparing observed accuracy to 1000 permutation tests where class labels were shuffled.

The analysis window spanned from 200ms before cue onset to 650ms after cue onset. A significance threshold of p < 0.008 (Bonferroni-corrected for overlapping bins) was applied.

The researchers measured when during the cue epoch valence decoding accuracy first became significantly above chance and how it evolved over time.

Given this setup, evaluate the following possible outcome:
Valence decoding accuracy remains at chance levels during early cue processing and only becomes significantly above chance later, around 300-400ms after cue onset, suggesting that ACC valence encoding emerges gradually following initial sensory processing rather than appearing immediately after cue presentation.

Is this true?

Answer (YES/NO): NO